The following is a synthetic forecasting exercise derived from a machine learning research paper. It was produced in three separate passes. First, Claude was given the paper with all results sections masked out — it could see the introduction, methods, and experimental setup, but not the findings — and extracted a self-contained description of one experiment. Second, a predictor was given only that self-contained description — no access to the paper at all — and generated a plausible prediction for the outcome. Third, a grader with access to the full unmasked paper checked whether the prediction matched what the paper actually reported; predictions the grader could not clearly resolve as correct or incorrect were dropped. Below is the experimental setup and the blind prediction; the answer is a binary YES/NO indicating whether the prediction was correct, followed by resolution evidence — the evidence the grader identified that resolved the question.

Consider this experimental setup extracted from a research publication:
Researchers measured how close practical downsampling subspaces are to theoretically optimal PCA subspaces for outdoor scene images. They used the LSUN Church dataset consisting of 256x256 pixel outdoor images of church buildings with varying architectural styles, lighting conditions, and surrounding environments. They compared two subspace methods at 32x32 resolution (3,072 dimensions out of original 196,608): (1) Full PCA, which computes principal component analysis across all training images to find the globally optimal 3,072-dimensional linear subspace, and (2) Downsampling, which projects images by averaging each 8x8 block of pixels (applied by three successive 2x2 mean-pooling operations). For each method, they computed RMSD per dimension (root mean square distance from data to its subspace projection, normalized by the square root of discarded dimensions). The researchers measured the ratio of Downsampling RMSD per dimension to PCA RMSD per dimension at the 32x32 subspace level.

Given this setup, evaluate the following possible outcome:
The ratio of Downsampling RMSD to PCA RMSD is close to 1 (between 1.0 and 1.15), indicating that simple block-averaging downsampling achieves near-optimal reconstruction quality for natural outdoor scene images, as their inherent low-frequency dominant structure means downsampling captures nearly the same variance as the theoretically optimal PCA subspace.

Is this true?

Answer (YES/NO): NO